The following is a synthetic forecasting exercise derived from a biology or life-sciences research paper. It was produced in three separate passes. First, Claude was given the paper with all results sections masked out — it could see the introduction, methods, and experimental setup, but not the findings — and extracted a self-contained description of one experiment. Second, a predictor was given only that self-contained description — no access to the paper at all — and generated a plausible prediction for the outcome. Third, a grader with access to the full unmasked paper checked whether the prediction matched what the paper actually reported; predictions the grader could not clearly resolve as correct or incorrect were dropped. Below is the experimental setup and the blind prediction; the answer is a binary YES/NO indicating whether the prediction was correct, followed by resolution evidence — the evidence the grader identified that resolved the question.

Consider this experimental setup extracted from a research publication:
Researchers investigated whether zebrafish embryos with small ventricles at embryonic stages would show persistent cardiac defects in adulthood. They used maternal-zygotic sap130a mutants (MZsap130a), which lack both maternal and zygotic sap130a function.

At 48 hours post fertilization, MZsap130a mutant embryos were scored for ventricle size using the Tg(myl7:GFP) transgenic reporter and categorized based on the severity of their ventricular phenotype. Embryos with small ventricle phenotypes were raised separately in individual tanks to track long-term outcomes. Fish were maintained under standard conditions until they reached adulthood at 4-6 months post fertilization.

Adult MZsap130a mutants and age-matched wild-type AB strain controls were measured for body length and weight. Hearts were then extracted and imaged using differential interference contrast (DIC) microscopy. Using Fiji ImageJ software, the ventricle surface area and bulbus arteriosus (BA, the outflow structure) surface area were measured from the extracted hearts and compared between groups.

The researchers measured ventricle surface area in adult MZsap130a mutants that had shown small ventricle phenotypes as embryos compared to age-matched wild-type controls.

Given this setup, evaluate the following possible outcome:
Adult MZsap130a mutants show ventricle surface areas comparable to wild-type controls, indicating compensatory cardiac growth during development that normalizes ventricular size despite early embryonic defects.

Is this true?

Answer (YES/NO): NO